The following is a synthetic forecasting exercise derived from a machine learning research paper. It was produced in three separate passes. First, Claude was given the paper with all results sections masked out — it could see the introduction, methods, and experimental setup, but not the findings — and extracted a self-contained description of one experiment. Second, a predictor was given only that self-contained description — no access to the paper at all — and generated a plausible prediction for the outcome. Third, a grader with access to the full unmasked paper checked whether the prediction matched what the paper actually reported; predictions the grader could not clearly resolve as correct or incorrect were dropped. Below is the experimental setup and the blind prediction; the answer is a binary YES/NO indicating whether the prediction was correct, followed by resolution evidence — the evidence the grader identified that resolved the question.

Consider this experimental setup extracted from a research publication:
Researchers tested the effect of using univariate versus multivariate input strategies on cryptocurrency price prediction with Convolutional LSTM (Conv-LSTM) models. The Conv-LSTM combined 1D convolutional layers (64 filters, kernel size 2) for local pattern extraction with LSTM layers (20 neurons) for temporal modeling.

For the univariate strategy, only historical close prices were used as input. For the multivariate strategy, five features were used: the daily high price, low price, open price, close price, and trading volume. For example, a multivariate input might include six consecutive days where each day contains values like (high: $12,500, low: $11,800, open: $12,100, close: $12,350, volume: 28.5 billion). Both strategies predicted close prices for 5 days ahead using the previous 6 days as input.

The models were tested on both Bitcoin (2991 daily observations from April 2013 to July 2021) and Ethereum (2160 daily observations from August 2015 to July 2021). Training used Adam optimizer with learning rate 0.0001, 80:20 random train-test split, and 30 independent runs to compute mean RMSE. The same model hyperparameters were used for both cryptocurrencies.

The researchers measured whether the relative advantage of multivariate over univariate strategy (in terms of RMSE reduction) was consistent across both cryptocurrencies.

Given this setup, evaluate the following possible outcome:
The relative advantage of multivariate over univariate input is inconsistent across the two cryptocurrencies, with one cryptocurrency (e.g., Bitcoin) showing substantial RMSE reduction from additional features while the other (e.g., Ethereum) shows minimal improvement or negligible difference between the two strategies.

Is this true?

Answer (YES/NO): NO